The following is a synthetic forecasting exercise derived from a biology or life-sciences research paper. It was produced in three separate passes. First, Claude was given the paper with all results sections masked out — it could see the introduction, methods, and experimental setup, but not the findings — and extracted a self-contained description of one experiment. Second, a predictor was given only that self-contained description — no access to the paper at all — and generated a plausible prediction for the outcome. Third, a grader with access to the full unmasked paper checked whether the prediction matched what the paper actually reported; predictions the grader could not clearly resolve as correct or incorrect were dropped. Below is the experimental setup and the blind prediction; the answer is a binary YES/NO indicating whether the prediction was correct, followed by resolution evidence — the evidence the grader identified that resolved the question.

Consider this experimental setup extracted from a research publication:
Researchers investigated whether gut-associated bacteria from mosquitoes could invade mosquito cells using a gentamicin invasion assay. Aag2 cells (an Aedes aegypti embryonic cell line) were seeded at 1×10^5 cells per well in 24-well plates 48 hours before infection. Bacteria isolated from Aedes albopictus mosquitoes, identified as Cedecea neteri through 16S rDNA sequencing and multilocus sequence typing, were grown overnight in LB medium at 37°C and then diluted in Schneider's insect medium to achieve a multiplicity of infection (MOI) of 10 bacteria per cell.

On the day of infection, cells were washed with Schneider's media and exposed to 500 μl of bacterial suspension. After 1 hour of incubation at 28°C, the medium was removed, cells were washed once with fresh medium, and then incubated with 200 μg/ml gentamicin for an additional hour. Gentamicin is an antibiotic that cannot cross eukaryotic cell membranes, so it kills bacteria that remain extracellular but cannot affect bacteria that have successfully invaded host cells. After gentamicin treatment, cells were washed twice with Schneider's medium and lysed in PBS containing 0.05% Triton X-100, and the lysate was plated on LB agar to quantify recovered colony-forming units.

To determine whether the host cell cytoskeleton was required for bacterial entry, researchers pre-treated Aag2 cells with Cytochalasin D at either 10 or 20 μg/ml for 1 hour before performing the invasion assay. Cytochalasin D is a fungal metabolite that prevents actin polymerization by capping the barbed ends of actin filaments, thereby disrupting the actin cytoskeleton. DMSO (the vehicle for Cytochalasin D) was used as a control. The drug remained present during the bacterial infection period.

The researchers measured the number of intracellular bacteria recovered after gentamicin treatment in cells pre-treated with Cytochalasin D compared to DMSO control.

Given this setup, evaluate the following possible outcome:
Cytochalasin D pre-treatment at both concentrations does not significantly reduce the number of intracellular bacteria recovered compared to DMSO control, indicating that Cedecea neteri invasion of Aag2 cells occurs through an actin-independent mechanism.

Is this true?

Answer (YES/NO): NO